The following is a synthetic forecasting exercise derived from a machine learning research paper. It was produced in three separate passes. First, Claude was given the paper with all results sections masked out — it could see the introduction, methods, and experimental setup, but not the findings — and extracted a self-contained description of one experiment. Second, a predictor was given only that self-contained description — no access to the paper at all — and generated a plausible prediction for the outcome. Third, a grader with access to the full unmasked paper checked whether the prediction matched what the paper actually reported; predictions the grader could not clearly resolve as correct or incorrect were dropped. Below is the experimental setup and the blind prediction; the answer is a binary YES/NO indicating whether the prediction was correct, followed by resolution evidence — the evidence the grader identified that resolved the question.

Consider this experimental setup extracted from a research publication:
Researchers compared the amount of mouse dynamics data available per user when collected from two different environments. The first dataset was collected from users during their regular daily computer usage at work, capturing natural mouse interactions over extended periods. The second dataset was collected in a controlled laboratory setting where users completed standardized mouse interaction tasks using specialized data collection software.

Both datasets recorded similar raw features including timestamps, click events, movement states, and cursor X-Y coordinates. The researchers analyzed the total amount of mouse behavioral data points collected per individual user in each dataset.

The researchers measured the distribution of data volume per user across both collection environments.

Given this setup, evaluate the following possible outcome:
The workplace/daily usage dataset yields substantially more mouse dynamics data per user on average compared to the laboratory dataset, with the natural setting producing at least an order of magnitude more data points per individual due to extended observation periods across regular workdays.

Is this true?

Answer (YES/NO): NO